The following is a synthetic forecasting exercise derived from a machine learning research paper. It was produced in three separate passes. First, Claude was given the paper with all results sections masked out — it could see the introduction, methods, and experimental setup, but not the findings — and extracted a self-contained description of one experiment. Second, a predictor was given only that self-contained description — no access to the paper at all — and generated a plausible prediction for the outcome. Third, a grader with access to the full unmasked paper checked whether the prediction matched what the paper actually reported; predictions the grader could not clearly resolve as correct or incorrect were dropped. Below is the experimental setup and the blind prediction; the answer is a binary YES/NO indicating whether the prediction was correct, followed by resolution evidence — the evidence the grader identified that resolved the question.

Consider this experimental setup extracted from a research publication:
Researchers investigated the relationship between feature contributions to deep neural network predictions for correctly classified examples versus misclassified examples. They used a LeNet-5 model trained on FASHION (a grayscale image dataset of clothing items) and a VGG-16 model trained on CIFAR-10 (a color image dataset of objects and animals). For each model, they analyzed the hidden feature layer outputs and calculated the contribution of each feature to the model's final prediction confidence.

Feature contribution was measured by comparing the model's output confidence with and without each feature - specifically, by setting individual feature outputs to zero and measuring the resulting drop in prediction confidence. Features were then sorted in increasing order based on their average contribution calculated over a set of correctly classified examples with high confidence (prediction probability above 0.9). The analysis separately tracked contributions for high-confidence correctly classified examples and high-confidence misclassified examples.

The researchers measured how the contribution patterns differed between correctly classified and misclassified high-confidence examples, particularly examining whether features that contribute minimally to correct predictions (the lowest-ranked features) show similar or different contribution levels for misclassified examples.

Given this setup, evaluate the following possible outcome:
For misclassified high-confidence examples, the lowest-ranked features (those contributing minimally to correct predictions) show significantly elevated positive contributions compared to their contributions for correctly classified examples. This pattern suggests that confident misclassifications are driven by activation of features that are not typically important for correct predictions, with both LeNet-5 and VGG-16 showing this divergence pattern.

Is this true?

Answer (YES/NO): YES